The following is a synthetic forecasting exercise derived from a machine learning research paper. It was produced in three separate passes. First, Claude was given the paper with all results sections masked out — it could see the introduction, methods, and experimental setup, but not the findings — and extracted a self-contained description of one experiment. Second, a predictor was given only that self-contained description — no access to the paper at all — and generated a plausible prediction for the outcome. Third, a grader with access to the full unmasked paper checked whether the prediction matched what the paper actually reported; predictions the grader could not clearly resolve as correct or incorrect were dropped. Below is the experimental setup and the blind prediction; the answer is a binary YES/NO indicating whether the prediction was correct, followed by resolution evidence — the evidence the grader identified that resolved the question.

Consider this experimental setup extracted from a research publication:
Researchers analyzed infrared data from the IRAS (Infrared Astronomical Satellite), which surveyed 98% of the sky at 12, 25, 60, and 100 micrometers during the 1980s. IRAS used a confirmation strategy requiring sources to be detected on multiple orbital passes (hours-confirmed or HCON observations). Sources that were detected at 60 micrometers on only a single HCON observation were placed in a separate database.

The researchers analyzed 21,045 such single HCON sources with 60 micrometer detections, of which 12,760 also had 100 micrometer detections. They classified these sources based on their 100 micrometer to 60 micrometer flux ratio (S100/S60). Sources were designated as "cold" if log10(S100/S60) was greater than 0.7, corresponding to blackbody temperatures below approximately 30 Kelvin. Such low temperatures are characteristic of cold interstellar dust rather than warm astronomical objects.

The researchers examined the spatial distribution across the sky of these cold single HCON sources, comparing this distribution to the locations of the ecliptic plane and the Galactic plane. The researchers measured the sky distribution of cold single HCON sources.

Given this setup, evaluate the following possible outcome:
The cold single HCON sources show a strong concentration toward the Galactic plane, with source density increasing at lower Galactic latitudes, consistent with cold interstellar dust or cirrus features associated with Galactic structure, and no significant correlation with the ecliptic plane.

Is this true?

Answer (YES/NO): YES